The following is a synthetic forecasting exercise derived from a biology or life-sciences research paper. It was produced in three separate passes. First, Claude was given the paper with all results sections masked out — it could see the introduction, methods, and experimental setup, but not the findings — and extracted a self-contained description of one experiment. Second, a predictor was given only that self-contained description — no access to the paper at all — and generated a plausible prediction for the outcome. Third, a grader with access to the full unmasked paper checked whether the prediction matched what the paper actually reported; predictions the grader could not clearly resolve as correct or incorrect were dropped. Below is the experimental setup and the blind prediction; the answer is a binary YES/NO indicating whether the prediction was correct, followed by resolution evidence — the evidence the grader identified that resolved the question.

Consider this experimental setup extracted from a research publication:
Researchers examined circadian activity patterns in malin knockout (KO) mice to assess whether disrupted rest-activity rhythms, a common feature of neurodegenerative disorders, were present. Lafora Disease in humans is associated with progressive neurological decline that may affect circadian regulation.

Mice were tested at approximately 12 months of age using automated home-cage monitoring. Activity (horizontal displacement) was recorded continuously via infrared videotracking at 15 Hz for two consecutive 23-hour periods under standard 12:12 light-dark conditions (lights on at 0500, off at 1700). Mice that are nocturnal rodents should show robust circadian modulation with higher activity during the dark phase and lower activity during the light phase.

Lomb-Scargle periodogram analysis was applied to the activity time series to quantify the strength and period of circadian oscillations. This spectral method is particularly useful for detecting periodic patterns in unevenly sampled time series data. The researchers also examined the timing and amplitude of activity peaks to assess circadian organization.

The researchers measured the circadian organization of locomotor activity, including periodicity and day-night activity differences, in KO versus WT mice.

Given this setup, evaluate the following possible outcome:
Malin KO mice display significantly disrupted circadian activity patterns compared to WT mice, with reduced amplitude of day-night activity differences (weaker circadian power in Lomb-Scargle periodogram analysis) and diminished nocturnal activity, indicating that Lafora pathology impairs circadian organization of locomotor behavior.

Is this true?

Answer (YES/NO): NO